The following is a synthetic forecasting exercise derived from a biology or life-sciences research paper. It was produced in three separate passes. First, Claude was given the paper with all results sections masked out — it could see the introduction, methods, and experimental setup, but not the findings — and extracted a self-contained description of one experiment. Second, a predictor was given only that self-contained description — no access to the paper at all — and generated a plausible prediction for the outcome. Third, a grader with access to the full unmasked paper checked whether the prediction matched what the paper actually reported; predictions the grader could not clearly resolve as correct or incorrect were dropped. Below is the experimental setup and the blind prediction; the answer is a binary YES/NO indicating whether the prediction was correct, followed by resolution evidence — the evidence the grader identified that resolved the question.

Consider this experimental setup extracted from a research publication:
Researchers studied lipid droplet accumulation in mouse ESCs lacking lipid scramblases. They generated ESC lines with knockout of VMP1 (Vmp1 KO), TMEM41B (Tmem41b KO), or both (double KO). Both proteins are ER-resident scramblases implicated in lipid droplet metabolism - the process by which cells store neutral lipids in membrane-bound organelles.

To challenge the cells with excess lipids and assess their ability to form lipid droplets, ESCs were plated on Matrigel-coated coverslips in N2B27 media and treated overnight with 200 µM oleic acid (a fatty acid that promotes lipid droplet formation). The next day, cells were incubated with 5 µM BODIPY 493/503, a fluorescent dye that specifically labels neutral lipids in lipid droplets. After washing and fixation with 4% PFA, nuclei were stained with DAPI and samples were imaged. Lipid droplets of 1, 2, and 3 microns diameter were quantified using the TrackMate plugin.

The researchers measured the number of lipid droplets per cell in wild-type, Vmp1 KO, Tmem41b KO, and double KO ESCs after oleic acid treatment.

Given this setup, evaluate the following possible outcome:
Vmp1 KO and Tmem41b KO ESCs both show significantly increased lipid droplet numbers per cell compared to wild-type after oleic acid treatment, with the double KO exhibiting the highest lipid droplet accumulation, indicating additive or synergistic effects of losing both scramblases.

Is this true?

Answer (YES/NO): YES